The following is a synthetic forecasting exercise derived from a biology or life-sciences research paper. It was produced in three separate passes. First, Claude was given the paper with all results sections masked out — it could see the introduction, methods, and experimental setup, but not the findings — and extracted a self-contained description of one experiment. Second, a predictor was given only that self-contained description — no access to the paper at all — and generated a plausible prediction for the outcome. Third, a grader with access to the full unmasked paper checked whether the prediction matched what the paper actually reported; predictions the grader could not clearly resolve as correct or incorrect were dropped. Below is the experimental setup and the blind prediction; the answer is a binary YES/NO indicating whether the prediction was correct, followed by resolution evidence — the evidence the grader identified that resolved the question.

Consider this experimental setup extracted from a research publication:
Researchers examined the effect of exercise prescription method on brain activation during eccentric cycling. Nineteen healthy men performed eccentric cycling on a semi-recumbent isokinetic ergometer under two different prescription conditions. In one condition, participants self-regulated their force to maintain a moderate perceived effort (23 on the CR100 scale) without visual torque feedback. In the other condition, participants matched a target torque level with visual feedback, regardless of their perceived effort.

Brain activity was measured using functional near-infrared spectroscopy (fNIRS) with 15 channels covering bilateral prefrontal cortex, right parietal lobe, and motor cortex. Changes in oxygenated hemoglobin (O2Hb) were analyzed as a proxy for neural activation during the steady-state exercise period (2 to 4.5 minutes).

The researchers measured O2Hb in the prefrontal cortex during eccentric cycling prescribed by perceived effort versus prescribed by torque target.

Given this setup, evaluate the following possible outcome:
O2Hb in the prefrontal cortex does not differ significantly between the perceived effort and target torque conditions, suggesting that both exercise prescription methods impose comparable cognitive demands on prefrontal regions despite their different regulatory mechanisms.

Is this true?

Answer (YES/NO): YES